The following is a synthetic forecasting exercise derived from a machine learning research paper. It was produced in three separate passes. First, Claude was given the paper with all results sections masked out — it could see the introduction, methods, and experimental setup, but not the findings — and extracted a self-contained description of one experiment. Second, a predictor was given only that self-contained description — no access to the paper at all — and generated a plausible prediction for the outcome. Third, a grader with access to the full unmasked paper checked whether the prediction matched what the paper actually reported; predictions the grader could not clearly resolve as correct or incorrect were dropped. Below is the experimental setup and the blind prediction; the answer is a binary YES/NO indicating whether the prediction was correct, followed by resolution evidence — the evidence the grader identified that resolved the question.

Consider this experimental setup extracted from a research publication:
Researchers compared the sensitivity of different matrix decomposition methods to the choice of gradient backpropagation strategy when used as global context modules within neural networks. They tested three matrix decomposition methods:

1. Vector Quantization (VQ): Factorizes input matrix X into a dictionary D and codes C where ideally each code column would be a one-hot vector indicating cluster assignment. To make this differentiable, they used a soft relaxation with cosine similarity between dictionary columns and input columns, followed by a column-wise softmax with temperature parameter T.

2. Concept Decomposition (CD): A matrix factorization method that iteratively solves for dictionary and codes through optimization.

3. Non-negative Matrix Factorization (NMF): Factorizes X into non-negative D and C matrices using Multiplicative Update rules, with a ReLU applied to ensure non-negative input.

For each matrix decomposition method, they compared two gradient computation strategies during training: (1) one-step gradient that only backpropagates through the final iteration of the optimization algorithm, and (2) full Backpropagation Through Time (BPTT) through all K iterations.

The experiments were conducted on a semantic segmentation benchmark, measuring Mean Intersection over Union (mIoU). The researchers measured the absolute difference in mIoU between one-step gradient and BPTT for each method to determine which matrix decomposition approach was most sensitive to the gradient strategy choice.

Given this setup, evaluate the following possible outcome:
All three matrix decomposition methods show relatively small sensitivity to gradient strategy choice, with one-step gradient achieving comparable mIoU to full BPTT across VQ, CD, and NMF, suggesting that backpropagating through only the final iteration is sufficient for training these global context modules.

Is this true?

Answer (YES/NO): NO